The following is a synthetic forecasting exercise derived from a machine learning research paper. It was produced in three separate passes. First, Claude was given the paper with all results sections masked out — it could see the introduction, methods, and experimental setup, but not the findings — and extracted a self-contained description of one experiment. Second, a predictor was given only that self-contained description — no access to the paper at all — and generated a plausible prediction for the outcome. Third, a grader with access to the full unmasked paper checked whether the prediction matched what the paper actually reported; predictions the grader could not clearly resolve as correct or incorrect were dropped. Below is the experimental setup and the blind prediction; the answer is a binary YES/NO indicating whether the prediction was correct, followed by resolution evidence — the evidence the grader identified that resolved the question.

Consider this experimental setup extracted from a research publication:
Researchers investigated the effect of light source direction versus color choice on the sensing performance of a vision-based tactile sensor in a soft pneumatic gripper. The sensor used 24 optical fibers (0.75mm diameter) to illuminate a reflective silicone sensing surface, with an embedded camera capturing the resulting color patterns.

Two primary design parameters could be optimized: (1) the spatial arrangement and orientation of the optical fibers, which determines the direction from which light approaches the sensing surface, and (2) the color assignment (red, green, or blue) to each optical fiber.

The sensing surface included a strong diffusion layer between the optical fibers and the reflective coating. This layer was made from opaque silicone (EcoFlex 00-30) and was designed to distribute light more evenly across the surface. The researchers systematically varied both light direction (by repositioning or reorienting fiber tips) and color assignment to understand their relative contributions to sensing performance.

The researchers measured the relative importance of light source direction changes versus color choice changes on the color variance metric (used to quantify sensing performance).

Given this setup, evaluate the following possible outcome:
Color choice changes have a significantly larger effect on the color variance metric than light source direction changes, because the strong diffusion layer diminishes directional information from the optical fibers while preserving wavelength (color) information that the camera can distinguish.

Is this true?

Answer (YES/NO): YES